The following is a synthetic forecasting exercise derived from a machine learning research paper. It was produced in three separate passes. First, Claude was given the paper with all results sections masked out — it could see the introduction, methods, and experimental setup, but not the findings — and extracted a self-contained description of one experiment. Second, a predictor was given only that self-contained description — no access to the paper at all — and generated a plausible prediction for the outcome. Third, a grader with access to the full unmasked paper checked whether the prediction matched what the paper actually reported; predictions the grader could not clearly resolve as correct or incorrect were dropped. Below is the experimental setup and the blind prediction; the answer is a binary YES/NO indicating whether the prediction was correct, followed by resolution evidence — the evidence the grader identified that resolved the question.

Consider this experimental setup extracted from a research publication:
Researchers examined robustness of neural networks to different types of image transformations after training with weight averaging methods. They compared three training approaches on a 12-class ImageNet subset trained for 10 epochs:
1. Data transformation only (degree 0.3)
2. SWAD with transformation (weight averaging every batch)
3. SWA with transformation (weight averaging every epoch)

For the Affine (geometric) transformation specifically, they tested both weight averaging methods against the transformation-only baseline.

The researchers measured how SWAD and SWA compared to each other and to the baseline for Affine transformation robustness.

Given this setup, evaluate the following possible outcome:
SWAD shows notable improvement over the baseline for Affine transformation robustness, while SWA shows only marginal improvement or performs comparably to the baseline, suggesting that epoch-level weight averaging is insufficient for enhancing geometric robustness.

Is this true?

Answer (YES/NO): NO